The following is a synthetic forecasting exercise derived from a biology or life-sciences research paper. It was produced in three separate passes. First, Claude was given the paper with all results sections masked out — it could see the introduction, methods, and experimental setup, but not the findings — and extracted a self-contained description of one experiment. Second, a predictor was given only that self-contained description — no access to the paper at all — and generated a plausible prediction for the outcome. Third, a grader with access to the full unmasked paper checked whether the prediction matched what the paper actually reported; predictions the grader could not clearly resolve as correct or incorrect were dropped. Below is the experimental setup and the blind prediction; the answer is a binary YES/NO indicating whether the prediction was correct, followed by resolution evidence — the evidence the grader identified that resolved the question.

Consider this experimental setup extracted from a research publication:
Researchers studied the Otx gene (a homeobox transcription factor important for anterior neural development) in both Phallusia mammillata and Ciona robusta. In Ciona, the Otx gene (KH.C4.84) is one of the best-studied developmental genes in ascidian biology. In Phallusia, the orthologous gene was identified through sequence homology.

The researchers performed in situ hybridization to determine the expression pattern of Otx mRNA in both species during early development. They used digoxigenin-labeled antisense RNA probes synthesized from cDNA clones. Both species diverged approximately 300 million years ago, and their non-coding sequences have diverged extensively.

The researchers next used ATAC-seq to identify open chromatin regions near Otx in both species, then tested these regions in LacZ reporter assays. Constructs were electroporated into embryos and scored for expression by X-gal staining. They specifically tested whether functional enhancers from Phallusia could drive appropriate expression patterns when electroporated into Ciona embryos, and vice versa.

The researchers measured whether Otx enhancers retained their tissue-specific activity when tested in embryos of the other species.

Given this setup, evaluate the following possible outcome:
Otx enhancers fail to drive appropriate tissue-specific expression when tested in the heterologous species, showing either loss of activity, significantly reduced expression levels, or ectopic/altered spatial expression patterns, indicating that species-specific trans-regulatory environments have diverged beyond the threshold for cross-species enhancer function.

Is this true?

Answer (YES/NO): NO